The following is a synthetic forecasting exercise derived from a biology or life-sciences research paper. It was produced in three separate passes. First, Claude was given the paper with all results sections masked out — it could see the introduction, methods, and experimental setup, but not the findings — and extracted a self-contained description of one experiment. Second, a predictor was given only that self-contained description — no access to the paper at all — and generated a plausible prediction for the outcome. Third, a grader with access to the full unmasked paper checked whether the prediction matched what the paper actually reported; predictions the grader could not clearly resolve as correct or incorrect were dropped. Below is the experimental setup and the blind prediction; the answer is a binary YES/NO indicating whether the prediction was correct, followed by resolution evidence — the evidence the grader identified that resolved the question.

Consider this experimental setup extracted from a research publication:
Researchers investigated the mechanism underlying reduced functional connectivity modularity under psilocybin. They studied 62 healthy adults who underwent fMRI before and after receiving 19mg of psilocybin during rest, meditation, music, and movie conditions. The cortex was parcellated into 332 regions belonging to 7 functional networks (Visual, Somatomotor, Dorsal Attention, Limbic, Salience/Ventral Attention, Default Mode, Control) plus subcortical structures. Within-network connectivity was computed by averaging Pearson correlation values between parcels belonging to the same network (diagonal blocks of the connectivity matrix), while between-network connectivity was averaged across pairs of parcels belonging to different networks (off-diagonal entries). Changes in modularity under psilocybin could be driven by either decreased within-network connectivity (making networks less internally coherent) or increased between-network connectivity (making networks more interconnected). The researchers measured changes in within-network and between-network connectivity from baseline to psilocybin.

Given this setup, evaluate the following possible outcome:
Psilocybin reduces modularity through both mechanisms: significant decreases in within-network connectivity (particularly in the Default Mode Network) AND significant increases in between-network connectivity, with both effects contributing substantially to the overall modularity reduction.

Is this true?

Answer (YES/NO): NO